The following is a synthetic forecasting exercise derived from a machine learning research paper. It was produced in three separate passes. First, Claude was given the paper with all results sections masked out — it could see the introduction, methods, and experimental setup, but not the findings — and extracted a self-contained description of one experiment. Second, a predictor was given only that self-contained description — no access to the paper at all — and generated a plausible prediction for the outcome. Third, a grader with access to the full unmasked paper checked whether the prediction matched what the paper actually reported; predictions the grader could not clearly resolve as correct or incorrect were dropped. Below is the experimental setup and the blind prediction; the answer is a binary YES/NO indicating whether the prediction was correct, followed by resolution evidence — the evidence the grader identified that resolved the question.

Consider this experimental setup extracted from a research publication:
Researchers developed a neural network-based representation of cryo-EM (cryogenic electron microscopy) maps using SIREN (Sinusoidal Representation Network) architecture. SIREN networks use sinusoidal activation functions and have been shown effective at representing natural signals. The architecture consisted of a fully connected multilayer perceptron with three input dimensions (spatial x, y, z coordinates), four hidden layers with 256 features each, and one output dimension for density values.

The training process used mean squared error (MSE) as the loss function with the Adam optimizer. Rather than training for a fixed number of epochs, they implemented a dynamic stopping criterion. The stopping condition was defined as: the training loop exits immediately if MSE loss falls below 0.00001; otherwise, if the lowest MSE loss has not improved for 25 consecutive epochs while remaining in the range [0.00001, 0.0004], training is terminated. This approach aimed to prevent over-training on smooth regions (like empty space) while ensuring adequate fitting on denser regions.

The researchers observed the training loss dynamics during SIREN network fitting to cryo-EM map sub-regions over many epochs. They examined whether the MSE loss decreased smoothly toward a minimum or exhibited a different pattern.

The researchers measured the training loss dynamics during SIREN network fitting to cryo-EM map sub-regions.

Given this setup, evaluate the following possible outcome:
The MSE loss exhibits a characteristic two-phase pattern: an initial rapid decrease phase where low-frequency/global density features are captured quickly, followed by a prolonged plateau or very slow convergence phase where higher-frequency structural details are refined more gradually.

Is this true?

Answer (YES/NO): NO